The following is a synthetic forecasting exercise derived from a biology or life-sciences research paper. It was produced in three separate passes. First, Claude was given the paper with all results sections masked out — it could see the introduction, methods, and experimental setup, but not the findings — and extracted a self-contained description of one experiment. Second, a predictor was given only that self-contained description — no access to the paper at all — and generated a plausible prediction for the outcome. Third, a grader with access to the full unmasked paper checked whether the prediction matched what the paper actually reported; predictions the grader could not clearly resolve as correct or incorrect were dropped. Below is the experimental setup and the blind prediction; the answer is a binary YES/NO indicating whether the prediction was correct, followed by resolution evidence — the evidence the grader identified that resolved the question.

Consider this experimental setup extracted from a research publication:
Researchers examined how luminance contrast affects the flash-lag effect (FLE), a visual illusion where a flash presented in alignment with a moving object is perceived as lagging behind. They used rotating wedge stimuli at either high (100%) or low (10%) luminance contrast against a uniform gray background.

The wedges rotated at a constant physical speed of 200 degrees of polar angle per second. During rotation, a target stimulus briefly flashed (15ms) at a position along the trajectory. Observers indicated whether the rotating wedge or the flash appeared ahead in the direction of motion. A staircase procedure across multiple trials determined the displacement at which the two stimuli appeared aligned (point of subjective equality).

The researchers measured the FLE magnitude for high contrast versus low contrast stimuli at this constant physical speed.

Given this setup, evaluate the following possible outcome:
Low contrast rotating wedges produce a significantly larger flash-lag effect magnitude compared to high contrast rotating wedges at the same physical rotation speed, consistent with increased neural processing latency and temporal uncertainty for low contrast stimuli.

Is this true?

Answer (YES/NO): NO